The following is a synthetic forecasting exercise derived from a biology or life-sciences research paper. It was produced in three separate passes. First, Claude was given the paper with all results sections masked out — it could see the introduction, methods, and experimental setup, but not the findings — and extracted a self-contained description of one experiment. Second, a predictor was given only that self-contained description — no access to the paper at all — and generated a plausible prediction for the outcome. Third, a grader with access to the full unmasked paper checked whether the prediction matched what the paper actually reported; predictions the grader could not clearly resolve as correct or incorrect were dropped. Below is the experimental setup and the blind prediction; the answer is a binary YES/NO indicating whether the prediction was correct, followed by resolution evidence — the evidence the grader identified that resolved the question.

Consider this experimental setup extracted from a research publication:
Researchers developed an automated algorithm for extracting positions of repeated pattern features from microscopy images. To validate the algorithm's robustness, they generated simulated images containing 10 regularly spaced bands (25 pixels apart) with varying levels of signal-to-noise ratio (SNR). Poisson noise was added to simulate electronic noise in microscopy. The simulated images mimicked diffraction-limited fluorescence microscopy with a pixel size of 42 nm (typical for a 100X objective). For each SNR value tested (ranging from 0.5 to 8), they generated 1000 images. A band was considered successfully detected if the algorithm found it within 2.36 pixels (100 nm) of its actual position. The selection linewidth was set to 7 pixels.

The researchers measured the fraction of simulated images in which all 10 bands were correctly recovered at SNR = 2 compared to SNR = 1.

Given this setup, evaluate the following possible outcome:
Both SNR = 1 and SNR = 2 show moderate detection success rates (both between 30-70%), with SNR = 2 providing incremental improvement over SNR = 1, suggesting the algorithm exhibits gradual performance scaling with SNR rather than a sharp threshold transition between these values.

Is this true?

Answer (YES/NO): NO